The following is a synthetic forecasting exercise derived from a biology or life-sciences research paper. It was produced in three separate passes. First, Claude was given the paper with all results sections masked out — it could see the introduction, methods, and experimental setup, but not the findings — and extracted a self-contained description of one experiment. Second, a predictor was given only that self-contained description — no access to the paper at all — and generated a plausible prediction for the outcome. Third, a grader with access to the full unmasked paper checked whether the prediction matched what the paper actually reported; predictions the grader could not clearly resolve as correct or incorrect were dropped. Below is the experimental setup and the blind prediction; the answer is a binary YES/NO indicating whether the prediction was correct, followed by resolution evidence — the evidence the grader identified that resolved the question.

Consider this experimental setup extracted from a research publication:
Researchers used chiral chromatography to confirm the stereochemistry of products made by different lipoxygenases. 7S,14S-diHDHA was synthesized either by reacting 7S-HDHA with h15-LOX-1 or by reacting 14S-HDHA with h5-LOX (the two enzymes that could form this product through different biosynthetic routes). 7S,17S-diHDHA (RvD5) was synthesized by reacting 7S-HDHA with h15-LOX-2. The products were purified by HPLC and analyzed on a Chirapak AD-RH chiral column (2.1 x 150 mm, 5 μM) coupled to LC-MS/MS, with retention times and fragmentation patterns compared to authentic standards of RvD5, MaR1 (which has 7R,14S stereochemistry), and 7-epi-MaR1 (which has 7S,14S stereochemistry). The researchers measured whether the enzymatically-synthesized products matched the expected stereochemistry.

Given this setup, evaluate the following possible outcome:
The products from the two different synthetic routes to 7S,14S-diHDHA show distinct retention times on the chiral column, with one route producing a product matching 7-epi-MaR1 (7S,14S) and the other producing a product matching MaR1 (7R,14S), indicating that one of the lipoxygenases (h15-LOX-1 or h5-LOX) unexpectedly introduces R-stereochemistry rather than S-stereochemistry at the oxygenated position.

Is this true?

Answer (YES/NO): NO